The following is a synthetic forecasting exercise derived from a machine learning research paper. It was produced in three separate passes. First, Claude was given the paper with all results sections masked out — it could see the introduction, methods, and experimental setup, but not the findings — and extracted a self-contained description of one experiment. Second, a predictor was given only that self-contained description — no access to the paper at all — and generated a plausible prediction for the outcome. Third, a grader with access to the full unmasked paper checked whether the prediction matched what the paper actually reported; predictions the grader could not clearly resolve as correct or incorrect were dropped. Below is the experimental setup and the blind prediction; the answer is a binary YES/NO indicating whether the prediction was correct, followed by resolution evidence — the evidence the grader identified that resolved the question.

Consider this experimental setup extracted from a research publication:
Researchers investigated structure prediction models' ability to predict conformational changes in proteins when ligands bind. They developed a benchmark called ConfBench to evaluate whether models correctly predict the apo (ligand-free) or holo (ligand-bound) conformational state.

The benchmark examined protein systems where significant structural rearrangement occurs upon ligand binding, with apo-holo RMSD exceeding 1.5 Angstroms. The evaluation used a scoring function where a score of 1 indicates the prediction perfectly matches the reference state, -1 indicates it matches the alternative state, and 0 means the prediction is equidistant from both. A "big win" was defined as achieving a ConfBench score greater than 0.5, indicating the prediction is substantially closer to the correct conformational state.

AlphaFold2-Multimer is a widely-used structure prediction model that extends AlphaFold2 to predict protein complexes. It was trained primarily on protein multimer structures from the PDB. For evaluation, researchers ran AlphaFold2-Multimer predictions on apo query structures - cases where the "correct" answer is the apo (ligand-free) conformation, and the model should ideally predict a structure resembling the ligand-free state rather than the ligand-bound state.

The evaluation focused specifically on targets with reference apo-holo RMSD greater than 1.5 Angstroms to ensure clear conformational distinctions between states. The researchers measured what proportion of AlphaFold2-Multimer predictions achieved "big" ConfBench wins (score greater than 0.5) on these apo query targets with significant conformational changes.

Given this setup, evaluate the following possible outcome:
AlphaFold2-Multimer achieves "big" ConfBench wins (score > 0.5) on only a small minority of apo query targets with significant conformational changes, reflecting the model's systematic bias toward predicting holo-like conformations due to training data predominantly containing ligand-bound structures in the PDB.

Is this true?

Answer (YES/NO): NO